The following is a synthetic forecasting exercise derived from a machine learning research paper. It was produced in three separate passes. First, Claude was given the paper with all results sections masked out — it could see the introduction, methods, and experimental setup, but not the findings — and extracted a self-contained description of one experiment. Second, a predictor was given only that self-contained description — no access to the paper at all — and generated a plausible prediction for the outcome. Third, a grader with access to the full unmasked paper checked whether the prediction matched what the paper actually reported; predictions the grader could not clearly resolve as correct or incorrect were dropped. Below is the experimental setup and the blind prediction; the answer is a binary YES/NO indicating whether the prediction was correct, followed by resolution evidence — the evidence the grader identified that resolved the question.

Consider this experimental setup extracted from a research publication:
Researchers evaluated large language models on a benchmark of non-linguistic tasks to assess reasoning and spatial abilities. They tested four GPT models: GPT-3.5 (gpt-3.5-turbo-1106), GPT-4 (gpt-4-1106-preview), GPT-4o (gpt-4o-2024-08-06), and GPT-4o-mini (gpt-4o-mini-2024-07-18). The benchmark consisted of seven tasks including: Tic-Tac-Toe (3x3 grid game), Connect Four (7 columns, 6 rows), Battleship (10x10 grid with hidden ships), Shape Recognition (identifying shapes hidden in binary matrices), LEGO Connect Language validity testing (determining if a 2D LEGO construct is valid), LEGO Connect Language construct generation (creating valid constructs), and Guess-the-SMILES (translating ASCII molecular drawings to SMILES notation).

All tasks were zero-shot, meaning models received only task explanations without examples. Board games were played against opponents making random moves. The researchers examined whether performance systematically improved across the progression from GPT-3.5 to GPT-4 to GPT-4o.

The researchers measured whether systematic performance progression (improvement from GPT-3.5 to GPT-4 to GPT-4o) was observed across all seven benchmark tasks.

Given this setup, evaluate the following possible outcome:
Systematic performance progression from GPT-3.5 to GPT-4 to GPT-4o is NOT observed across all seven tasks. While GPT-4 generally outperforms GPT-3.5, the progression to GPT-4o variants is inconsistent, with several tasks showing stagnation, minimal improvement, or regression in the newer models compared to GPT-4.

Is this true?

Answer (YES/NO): YES